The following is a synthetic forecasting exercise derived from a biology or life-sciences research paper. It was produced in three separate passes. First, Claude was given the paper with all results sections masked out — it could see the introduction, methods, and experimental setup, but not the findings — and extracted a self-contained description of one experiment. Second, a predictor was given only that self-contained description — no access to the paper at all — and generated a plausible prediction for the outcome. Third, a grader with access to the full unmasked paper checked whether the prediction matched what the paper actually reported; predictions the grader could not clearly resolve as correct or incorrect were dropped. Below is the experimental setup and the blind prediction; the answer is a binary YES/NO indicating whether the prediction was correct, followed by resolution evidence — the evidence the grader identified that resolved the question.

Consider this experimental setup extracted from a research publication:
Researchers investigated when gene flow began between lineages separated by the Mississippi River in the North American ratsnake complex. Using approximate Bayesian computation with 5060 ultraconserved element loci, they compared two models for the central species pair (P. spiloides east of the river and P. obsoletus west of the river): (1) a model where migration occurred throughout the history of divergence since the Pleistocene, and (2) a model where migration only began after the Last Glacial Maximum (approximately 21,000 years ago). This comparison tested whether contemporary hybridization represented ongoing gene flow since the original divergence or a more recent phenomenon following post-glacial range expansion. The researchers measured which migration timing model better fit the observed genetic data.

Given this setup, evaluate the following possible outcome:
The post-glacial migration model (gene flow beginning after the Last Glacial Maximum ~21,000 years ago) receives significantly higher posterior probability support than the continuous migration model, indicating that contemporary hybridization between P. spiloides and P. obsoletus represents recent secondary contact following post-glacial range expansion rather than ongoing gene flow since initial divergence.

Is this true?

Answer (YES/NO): NO